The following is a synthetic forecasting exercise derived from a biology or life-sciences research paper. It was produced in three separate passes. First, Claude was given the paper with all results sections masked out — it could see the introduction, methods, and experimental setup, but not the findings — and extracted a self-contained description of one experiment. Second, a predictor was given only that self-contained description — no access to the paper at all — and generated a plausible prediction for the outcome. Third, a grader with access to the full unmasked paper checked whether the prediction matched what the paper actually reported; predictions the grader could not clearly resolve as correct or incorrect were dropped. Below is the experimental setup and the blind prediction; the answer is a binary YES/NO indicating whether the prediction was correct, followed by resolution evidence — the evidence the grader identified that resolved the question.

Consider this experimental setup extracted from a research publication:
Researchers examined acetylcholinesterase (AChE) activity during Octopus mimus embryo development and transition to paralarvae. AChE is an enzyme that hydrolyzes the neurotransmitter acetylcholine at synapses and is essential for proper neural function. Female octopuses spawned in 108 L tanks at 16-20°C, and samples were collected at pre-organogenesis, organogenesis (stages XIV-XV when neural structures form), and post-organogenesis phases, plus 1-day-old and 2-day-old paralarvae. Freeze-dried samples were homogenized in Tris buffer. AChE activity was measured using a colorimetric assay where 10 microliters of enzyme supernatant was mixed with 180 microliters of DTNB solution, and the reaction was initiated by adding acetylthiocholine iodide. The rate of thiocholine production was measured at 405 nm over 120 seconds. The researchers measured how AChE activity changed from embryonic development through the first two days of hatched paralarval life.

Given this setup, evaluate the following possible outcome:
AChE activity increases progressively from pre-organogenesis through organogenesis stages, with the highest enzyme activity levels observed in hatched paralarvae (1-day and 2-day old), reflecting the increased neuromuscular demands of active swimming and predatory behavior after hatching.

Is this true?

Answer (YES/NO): YES